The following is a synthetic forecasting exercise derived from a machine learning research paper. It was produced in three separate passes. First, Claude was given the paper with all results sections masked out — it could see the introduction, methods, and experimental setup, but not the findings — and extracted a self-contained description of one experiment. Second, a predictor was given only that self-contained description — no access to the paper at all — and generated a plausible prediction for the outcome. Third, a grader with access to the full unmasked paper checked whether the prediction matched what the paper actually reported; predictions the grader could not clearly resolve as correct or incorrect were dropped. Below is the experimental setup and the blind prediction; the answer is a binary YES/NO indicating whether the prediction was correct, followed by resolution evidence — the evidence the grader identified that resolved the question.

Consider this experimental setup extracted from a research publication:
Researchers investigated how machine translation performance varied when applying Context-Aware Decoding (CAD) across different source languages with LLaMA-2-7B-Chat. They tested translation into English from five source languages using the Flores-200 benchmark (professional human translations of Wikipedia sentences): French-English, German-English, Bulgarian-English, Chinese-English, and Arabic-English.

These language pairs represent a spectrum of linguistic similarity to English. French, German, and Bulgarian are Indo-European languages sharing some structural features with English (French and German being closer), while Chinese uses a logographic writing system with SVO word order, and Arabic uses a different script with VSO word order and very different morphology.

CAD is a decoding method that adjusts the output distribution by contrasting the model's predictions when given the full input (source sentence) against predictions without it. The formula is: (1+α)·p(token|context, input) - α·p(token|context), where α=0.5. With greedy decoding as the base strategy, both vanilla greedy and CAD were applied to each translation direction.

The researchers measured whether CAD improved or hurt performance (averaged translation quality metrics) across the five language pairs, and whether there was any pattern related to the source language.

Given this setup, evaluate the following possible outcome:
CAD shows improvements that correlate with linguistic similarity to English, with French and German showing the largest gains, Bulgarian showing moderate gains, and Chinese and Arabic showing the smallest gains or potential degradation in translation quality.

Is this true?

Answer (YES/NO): NO